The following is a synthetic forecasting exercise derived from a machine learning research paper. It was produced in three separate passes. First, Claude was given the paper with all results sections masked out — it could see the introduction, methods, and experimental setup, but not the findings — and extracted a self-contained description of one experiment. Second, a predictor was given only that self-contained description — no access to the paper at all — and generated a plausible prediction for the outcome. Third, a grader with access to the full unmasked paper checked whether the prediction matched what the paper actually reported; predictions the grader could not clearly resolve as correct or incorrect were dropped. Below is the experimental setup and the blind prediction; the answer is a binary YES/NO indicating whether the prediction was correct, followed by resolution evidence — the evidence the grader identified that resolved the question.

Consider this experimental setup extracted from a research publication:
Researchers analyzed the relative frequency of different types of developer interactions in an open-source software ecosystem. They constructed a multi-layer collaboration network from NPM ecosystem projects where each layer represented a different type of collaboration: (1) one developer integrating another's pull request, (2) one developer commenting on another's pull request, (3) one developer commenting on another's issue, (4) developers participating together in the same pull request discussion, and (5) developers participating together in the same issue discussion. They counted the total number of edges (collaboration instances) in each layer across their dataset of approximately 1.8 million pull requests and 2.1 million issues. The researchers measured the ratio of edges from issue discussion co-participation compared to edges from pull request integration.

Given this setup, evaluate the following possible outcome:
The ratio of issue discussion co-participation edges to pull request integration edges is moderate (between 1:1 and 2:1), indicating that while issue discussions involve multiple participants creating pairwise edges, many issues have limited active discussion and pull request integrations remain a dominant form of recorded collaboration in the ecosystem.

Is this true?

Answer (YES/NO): NO